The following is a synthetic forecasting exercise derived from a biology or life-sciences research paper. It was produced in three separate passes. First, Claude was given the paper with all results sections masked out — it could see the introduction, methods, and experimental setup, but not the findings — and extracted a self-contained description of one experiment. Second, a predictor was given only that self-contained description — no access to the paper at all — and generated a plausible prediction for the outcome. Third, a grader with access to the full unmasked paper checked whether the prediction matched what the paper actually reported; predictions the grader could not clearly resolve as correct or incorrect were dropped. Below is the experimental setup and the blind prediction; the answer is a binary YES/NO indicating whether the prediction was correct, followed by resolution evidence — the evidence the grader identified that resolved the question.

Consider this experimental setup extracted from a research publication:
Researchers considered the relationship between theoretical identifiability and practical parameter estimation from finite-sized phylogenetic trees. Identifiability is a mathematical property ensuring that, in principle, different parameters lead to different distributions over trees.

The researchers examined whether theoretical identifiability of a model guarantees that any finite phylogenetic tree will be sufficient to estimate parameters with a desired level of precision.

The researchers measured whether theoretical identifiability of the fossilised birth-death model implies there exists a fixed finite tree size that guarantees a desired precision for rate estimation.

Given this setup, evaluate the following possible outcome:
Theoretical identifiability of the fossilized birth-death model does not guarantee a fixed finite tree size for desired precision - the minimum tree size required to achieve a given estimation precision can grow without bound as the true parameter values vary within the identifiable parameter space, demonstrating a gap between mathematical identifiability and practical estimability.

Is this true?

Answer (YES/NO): YES